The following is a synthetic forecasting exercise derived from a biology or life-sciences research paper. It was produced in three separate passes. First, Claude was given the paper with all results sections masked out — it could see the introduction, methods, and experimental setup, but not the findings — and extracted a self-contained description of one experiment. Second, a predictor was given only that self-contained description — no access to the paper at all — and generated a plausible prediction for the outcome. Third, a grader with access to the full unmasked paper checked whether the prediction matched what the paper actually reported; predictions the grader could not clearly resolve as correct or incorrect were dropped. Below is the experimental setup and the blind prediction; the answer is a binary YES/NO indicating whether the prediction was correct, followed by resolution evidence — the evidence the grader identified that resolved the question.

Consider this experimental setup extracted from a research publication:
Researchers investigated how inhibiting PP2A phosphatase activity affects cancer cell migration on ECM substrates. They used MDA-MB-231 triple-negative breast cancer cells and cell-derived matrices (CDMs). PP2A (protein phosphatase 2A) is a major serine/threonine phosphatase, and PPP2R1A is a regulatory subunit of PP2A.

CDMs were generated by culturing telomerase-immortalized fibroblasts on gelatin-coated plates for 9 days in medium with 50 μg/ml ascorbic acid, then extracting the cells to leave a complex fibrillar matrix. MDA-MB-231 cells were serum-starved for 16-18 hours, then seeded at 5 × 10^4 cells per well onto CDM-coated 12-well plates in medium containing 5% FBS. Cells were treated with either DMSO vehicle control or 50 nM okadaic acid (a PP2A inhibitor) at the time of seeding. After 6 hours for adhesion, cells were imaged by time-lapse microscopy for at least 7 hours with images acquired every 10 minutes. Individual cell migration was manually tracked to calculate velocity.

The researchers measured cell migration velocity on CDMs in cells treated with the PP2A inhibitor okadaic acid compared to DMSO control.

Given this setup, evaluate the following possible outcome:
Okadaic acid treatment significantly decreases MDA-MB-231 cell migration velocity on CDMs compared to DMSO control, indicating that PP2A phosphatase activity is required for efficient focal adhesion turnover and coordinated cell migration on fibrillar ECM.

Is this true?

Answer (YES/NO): YES